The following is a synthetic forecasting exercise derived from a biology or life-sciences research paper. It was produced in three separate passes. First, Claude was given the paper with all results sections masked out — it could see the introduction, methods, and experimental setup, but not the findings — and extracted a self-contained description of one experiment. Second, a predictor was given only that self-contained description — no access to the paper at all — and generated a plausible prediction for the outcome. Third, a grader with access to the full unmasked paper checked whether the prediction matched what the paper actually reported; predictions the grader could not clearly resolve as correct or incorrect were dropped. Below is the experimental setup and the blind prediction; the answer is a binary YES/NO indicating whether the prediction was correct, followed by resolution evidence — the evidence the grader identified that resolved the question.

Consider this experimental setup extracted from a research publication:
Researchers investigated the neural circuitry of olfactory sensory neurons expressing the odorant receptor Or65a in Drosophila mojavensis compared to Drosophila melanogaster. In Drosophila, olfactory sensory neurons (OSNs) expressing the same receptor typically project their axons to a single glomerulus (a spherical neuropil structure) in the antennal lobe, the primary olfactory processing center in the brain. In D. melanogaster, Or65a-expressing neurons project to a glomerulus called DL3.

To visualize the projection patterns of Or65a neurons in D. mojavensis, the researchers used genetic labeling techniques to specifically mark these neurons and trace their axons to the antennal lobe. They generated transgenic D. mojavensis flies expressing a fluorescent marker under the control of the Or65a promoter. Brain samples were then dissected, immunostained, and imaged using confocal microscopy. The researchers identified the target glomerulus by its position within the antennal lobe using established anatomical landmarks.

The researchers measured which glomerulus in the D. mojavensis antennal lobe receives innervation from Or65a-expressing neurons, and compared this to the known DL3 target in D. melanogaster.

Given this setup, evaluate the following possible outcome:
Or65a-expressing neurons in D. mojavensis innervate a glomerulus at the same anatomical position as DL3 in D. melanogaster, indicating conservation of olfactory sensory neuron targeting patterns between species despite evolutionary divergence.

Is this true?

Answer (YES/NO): NO